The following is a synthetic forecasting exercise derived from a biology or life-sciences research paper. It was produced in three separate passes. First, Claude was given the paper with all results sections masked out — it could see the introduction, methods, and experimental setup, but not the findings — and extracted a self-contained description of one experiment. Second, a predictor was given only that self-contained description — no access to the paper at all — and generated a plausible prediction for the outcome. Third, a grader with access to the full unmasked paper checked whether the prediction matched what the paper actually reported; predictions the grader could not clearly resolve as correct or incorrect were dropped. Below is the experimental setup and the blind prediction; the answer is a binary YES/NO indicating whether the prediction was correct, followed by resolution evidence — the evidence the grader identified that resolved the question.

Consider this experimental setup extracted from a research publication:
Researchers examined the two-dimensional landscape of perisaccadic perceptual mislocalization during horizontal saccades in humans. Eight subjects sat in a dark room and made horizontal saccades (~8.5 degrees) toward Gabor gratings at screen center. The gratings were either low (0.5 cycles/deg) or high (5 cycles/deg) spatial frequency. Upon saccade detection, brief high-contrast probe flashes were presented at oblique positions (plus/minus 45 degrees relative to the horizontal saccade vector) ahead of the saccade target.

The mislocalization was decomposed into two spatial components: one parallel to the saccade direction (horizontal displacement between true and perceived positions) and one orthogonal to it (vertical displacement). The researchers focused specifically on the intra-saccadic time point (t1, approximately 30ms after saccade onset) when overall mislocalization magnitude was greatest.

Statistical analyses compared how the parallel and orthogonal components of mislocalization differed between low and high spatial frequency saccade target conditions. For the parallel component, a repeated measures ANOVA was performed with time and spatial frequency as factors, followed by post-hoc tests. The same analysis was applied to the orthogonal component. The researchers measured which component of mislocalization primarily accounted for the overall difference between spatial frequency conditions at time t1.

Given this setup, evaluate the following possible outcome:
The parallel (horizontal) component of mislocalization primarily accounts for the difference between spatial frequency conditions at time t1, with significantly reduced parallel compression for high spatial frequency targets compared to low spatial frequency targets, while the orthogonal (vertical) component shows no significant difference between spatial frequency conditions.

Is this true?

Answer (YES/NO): NO